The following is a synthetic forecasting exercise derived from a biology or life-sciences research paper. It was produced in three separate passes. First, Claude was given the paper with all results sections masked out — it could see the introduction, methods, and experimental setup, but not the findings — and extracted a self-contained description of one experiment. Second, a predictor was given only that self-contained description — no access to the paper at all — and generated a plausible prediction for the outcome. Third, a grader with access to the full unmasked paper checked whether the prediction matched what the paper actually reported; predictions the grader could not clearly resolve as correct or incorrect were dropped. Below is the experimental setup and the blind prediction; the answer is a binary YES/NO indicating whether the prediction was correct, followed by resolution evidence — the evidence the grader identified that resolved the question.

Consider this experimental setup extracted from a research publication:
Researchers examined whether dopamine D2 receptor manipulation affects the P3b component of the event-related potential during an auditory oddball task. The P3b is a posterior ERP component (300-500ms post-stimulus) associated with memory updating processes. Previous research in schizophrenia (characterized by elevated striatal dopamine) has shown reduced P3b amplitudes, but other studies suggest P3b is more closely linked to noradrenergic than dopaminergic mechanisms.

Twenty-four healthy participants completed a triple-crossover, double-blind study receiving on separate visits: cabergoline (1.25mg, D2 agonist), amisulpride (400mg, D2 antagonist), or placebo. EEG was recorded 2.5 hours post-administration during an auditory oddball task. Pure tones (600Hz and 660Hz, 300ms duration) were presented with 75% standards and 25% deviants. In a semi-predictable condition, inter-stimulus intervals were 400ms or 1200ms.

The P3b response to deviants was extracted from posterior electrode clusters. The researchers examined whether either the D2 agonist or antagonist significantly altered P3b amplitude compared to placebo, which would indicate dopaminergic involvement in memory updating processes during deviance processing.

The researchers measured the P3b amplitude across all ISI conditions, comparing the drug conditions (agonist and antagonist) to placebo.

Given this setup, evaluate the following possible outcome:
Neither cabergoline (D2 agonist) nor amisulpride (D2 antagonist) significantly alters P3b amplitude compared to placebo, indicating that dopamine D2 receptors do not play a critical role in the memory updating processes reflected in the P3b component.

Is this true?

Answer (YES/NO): YES